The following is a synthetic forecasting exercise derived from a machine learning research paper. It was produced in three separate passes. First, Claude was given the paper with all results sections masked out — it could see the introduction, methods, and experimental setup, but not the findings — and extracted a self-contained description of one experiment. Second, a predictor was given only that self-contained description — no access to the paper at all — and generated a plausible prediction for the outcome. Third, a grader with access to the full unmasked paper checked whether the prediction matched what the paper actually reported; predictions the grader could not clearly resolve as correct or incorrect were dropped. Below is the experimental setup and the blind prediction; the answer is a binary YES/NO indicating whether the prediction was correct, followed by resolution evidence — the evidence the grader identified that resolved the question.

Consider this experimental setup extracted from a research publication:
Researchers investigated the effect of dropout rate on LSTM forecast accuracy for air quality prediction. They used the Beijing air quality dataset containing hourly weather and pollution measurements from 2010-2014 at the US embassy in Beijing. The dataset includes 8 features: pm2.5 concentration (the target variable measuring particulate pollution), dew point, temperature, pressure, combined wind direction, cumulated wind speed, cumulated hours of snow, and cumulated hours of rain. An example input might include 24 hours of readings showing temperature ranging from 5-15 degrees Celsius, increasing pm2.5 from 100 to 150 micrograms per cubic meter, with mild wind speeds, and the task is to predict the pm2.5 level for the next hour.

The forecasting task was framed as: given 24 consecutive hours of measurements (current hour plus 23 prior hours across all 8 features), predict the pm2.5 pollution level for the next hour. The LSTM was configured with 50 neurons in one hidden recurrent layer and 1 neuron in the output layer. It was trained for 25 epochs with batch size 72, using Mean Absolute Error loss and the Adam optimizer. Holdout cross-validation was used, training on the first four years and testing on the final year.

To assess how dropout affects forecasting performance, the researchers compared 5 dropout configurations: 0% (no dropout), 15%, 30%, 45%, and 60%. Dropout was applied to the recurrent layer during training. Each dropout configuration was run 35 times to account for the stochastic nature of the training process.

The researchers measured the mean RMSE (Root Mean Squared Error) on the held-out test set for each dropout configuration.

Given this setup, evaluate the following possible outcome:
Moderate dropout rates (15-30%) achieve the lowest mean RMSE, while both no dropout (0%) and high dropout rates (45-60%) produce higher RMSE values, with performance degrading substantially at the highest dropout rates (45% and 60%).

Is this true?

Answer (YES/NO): NO